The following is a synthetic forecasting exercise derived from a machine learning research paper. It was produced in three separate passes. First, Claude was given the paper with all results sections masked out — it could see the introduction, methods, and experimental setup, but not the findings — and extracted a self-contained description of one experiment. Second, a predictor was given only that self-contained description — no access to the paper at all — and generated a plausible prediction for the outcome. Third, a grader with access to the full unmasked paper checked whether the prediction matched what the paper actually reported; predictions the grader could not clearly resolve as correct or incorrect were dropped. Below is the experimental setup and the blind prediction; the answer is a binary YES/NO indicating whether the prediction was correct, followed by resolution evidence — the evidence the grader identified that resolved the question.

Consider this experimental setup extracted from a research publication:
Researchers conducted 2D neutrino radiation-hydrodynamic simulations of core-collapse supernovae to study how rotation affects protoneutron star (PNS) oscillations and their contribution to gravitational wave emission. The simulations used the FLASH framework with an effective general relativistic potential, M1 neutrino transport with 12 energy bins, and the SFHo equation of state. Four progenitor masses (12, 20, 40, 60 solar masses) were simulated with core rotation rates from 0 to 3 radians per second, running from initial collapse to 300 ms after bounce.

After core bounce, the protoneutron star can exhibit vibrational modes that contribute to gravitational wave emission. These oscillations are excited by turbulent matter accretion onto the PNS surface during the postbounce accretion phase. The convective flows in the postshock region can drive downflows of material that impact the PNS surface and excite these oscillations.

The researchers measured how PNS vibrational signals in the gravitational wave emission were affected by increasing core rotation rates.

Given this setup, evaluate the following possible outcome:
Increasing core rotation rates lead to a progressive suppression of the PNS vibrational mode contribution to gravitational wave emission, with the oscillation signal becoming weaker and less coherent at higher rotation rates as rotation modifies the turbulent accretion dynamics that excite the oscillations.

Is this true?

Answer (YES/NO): YES